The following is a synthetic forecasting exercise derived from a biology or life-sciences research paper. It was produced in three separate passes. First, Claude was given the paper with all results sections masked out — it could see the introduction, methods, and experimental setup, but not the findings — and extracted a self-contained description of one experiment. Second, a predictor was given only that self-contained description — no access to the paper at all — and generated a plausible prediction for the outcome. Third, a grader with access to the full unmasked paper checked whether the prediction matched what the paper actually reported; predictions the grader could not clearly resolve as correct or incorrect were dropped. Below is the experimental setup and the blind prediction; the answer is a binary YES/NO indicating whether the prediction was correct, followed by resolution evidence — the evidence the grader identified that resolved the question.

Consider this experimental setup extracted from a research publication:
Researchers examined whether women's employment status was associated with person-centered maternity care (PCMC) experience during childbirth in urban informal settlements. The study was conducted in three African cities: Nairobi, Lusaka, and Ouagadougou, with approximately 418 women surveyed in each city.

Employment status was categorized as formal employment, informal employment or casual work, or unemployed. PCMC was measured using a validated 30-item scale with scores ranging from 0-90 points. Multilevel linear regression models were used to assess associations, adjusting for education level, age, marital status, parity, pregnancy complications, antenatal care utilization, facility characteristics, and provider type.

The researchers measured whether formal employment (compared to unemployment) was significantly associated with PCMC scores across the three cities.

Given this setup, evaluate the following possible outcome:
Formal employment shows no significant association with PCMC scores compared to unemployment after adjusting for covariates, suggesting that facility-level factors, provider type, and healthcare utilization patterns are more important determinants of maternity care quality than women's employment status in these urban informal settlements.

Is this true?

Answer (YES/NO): NO